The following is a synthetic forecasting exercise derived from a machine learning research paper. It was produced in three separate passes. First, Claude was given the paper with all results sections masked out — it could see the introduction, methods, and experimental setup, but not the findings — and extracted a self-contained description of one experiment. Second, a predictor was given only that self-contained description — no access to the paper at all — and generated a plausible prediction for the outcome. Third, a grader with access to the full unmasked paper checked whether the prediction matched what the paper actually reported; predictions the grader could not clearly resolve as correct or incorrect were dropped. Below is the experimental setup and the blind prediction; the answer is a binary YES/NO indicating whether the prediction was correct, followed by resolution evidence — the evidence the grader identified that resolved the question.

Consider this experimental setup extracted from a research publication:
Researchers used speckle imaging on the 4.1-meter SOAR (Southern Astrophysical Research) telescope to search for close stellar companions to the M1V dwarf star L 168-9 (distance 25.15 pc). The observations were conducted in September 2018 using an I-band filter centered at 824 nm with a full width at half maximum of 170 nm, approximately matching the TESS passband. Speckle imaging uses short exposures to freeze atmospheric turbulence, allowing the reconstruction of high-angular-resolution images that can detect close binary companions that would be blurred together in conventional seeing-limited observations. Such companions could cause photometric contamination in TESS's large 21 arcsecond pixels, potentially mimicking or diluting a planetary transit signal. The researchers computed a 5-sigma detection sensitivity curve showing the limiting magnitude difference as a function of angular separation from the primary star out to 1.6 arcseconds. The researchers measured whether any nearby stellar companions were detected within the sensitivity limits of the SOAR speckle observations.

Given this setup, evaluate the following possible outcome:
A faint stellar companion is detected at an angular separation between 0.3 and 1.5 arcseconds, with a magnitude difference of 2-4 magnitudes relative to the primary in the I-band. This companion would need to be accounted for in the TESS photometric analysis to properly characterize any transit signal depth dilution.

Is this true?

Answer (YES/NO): NO